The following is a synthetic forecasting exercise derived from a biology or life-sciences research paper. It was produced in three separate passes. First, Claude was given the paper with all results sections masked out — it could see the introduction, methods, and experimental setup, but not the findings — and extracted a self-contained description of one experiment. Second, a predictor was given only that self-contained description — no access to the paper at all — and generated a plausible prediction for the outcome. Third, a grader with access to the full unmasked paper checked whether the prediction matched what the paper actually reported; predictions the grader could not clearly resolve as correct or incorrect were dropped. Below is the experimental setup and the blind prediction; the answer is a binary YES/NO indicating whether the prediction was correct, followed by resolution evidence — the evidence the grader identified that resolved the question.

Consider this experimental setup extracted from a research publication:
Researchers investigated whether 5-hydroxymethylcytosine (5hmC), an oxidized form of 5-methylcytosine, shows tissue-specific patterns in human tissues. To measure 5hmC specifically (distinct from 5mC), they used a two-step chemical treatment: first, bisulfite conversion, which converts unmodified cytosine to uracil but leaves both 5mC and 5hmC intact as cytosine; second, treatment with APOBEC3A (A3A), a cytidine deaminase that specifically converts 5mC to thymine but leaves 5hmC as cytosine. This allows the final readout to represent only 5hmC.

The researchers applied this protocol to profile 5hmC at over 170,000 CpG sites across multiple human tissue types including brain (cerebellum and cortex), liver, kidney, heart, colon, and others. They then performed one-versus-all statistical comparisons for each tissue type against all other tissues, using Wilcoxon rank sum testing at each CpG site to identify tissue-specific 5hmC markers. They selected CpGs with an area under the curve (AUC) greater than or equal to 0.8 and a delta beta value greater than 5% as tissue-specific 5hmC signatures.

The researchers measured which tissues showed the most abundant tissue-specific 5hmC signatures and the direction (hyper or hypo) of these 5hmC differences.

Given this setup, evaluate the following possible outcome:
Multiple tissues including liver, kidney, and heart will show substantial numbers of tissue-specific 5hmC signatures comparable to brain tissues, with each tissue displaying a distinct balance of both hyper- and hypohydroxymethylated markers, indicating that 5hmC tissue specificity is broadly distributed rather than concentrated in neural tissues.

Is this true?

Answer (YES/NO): NO